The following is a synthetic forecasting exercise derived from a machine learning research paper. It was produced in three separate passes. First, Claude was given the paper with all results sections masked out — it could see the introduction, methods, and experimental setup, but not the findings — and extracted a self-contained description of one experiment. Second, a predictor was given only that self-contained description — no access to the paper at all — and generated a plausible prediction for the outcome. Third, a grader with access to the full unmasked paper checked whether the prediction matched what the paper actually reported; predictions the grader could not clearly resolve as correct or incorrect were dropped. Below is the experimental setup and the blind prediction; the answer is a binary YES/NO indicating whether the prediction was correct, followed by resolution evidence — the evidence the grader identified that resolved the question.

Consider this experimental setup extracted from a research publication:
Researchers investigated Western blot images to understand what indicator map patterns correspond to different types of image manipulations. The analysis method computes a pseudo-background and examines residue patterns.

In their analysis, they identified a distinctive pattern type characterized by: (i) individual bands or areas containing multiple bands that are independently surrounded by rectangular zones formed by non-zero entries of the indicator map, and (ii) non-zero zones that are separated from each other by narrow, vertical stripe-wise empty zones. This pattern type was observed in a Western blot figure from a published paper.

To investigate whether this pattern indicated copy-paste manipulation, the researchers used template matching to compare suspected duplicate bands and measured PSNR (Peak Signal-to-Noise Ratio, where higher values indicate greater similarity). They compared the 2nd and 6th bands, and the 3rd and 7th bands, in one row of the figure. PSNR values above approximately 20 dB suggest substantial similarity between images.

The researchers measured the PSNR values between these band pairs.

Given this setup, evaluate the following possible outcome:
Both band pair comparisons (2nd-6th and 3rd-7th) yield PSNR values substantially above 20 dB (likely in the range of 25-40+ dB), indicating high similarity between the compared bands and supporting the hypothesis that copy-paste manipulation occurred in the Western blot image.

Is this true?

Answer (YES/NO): NO